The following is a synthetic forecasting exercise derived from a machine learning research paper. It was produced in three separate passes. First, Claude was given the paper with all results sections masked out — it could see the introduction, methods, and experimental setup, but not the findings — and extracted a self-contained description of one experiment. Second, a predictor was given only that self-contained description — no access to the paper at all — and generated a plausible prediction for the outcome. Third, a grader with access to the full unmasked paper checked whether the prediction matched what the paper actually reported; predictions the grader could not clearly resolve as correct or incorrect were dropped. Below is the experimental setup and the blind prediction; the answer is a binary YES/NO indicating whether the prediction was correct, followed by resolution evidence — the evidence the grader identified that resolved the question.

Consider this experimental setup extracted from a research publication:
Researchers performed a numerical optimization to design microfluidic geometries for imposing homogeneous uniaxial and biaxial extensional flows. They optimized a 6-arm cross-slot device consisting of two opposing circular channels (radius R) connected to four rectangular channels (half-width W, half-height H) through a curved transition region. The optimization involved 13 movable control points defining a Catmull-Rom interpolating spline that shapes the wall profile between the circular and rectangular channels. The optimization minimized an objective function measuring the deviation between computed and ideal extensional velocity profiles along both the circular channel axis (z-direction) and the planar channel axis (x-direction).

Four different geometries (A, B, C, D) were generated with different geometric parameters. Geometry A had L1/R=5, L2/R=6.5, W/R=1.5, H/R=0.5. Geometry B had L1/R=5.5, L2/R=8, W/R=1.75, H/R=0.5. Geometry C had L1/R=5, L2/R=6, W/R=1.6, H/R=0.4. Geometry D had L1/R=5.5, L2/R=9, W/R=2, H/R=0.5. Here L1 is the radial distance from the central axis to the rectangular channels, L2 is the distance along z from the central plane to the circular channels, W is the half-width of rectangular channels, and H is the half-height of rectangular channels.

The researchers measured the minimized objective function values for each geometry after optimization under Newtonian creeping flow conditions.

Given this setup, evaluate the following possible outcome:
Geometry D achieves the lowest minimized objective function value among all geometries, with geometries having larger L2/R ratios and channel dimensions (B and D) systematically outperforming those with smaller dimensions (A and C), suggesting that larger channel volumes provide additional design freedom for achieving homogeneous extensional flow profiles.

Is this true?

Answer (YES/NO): NO